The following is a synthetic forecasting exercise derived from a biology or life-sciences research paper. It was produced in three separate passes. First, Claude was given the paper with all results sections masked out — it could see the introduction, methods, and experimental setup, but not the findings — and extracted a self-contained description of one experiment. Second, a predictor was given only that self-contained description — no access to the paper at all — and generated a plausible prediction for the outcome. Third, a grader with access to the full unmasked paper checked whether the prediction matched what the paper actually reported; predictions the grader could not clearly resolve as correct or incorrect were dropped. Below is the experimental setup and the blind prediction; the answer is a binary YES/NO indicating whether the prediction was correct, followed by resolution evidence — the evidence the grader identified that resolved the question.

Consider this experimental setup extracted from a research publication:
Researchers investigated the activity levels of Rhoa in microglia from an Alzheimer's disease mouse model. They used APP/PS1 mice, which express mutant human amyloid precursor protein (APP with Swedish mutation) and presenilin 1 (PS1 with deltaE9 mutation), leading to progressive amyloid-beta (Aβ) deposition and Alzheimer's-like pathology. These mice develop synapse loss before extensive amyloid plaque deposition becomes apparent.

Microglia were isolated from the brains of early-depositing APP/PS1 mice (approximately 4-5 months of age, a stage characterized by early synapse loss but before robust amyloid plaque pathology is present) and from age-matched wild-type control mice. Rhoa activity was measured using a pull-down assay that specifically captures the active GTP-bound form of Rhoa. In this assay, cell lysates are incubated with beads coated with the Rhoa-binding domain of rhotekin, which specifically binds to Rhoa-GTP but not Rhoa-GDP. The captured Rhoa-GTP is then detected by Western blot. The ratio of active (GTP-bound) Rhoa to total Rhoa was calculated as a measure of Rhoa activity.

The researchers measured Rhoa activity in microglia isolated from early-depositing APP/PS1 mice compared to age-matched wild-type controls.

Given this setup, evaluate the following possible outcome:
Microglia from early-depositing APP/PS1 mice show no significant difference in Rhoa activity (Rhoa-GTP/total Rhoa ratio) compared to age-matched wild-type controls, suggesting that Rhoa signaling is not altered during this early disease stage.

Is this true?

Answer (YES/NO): NO